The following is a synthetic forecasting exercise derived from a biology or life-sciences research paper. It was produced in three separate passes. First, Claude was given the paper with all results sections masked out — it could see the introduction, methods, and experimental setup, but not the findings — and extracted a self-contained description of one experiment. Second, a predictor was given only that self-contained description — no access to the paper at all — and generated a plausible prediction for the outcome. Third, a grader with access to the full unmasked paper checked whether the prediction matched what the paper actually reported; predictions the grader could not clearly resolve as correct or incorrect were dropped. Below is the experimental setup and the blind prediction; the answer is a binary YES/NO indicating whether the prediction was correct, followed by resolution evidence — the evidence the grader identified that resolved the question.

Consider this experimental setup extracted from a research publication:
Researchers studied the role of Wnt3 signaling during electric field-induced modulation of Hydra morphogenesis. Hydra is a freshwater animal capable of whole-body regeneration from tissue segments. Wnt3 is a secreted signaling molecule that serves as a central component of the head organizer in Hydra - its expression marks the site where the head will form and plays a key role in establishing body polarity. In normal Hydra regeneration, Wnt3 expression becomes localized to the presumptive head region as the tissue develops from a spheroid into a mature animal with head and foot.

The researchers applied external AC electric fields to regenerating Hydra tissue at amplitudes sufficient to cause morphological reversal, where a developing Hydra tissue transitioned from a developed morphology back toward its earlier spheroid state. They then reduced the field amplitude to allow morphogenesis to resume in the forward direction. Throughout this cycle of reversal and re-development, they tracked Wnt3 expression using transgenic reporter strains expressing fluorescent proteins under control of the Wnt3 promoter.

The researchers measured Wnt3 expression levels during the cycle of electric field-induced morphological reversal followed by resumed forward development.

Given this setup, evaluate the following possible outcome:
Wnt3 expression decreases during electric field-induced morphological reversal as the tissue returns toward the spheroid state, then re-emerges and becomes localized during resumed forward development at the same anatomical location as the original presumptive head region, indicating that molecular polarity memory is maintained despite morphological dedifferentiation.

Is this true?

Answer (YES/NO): NO